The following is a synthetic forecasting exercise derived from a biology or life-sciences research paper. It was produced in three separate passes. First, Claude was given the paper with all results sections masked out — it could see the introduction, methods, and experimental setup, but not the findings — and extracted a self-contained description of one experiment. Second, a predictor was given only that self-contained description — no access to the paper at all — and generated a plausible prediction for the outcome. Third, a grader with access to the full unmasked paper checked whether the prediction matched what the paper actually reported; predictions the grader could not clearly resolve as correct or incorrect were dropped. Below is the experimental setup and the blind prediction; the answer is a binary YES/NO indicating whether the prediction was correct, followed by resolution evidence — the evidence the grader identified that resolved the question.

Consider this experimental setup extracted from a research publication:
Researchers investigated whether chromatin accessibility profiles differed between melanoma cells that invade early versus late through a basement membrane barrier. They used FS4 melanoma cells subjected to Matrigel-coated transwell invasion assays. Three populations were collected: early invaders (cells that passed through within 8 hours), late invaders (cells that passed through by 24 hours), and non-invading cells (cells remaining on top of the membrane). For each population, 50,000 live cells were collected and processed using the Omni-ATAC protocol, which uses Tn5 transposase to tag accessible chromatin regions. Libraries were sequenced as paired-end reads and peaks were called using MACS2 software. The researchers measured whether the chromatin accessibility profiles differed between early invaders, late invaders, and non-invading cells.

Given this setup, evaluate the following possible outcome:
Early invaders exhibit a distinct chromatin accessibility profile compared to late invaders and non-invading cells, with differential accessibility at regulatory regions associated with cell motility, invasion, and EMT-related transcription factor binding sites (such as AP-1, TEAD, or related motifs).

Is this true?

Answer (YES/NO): NO